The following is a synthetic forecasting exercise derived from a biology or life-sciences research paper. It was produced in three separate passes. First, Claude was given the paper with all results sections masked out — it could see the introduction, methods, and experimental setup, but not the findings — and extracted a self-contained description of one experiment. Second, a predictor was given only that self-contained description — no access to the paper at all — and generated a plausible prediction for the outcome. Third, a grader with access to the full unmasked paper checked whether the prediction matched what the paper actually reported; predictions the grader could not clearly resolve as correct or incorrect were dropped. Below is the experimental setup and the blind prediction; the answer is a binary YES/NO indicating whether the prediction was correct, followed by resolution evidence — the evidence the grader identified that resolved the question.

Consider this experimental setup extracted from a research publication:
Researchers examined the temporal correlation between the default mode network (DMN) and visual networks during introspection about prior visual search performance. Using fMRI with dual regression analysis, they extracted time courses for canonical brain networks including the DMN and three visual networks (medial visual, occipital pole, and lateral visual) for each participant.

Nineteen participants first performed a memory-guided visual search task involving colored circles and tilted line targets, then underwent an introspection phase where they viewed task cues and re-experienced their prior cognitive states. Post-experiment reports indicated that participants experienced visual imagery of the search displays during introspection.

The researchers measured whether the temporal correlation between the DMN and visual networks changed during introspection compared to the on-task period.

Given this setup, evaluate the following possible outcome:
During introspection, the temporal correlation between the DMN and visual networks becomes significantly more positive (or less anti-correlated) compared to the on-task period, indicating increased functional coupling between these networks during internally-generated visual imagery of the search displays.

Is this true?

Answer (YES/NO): YES